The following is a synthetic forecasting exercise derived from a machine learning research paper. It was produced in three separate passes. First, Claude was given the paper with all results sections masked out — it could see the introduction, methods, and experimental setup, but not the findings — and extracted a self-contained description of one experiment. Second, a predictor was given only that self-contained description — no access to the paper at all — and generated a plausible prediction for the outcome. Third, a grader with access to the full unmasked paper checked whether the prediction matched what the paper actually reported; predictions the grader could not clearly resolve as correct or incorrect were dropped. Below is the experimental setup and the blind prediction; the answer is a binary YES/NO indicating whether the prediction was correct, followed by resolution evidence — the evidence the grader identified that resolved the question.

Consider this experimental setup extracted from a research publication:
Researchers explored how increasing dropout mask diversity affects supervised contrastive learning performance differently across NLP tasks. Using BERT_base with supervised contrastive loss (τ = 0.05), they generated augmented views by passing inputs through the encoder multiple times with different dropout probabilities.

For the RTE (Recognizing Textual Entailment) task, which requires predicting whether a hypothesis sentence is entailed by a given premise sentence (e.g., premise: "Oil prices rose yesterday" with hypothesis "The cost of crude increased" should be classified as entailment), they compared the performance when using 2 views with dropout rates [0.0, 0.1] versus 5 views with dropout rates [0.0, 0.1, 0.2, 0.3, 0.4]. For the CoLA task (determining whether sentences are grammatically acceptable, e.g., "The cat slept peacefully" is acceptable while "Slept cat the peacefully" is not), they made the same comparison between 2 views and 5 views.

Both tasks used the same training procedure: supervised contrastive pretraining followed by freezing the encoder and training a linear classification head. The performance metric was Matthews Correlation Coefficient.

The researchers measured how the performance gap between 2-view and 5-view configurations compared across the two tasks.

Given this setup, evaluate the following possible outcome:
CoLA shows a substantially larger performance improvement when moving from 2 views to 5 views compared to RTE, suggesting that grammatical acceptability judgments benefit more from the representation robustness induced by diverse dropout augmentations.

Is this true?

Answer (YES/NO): YES